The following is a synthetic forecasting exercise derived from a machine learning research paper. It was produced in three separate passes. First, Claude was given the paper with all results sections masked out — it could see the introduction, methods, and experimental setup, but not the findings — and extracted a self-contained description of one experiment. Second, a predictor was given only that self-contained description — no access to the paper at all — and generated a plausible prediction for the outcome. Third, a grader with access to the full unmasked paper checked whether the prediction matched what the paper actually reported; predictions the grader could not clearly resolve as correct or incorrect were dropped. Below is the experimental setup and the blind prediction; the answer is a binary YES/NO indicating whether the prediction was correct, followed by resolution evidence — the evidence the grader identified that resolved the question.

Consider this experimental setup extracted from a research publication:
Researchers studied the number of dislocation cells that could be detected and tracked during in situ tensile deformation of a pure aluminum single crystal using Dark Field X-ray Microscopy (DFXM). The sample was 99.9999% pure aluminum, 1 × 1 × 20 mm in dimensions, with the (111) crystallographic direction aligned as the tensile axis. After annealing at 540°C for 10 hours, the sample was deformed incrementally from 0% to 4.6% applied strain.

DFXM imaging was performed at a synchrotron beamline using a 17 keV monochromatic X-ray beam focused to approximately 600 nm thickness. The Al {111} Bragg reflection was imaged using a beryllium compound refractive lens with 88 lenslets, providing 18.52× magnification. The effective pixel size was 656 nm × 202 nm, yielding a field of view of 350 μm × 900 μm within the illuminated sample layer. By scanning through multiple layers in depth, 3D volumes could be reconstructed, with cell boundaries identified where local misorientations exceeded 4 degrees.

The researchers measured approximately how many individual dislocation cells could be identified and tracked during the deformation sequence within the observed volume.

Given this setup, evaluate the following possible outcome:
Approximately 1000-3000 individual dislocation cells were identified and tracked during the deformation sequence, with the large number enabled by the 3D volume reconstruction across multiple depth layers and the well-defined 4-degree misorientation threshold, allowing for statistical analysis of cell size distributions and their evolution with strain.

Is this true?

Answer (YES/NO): NO